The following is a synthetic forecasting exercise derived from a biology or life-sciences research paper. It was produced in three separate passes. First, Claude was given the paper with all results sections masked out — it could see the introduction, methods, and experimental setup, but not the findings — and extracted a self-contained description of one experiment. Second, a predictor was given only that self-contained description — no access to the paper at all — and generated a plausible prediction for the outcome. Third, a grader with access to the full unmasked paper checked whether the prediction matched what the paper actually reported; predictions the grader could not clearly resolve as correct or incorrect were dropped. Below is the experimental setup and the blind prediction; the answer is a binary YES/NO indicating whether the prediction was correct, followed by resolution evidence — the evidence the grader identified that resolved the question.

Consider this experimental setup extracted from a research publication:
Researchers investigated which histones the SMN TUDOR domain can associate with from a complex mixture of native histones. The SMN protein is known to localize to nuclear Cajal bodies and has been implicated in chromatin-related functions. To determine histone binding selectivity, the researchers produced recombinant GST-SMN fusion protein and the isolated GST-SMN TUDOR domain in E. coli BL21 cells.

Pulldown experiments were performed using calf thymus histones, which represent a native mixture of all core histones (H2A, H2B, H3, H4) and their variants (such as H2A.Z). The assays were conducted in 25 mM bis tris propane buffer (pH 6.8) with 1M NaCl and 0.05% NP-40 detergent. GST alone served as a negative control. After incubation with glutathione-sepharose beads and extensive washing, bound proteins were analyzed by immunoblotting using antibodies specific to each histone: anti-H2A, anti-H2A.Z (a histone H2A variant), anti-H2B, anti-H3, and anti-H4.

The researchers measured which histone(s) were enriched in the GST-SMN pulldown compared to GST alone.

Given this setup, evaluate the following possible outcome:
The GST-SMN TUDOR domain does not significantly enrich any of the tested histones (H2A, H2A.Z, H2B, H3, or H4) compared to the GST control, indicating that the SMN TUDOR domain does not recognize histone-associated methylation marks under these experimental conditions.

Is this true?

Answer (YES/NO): NO